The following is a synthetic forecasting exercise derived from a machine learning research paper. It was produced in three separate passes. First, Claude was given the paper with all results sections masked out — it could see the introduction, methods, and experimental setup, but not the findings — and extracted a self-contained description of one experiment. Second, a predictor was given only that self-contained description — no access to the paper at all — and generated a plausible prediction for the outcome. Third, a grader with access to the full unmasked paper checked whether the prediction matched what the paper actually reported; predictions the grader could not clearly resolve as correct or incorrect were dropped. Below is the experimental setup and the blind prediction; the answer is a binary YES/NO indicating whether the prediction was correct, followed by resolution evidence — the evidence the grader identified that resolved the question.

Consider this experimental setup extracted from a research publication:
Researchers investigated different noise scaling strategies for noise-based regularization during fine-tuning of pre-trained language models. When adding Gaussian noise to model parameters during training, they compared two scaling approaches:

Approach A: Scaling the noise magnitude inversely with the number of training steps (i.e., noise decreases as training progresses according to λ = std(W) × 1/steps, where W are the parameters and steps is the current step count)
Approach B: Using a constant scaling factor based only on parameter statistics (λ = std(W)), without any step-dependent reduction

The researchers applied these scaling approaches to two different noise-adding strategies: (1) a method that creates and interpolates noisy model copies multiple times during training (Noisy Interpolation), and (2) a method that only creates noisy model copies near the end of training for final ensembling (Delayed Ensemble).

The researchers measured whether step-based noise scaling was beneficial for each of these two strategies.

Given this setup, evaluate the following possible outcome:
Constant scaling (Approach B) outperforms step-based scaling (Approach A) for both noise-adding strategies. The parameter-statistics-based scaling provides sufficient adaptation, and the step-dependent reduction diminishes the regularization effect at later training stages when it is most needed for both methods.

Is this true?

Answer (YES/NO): NO